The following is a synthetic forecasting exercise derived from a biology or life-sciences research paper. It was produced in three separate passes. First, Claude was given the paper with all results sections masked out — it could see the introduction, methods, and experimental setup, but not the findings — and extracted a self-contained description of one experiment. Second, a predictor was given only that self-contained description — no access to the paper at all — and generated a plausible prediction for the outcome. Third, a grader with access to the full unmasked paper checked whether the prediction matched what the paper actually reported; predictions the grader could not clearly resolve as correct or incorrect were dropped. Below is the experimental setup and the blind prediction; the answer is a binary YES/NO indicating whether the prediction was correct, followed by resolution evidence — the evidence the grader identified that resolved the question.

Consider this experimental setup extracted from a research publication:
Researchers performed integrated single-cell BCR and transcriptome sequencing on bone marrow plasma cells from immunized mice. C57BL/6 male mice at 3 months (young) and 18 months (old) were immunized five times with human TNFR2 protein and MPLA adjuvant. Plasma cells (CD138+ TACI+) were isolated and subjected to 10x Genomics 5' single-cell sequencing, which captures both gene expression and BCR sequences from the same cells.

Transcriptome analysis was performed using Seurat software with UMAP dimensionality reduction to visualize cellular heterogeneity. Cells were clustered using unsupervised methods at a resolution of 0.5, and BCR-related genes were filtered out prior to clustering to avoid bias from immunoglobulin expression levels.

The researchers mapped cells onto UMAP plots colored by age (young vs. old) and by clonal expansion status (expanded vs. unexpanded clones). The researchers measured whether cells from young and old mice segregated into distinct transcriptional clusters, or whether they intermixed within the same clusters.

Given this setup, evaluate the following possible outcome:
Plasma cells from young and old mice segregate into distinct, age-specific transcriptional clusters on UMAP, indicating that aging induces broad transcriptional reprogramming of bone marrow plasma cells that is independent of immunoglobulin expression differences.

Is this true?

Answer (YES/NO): NO